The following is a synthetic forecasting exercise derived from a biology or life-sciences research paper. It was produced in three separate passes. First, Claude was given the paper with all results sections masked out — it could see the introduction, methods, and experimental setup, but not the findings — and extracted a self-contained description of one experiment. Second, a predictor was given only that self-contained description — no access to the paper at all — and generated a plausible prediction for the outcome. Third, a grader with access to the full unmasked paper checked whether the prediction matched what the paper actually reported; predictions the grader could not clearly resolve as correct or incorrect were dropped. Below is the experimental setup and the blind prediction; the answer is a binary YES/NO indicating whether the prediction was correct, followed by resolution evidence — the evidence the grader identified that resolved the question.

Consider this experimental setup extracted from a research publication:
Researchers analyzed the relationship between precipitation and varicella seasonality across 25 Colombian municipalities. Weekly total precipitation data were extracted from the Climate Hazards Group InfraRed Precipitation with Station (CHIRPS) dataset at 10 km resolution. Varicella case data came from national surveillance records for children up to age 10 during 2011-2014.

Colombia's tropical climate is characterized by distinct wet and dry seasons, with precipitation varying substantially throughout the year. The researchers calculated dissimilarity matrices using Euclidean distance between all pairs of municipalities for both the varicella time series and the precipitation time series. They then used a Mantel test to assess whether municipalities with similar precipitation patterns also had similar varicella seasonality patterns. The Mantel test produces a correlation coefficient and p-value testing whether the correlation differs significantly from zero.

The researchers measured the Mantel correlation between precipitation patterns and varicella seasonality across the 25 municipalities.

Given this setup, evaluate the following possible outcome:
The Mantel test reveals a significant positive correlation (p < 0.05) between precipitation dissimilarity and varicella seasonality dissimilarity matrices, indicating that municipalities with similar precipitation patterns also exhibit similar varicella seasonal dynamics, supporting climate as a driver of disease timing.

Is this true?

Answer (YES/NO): YES